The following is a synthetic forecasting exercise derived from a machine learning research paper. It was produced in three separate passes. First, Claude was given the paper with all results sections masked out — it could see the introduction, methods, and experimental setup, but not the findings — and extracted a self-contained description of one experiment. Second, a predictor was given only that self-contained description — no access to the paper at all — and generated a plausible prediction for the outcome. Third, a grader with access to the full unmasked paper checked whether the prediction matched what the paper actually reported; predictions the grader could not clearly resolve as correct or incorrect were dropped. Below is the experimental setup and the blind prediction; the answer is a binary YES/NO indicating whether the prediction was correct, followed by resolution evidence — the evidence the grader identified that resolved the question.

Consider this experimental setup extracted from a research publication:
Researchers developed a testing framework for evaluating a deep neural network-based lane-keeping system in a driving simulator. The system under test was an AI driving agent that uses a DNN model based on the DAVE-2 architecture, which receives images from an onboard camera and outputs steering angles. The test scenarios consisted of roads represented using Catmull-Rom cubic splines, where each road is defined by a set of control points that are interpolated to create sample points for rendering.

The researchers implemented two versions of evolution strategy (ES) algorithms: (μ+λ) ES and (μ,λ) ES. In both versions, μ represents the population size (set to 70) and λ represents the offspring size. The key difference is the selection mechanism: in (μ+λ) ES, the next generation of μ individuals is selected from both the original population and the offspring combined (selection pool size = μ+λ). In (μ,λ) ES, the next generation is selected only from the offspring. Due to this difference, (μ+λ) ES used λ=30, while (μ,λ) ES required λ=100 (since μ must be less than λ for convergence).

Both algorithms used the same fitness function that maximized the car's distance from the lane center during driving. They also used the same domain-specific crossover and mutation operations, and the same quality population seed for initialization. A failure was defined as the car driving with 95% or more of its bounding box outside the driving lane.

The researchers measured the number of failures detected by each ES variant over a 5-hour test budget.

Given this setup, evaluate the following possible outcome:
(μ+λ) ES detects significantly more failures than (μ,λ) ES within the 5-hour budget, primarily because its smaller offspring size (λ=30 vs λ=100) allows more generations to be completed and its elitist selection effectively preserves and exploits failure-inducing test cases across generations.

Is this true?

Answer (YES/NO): YES